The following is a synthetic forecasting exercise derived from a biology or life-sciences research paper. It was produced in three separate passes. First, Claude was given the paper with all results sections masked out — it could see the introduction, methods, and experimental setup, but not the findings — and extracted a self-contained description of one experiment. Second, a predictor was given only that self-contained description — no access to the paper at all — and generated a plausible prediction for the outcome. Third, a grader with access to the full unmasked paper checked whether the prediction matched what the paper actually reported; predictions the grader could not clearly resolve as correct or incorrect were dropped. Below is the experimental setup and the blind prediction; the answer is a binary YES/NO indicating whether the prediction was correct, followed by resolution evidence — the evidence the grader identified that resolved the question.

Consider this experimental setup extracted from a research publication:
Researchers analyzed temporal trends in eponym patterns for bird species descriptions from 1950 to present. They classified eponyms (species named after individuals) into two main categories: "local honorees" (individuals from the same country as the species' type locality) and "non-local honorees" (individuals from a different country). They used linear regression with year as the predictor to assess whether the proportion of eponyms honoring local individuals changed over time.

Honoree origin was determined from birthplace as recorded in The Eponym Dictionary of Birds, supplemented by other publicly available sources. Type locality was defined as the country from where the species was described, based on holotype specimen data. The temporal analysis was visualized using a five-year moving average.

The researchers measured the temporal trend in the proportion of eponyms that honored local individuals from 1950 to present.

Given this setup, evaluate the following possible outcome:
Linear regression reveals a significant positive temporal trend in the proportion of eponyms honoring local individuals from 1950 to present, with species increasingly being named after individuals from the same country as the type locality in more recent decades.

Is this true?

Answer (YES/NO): YES